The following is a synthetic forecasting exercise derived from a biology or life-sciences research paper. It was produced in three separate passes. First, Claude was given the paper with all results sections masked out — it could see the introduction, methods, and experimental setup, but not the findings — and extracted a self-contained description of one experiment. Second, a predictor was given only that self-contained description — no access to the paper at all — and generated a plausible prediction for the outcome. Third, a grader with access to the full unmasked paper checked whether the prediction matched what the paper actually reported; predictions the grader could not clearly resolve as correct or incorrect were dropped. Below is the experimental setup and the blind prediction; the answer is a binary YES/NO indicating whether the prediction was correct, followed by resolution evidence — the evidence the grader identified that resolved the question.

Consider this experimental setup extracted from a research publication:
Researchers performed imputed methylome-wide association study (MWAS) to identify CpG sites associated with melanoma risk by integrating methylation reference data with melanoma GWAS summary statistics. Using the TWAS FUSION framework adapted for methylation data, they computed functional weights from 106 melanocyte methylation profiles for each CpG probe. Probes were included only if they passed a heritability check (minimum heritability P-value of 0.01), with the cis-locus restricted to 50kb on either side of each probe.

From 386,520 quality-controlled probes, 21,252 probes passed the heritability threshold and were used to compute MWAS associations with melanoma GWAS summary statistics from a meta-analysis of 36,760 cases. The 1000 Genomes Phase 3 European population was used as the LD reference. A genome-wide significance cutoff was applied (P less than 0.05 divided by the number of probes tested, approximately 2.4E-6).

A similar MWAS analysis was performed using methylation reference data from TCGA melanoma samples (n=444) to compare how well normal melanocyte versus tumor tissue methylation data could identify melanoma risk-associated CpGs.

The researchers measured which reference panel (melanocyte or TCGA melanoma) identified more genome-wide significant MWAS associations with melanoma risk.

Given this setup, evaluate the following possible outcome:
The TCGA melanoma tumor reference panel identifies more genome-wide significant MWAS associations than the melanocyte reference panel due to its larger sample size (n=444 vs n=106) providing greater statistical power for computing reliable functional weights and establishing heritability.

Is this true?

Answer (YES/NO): NO